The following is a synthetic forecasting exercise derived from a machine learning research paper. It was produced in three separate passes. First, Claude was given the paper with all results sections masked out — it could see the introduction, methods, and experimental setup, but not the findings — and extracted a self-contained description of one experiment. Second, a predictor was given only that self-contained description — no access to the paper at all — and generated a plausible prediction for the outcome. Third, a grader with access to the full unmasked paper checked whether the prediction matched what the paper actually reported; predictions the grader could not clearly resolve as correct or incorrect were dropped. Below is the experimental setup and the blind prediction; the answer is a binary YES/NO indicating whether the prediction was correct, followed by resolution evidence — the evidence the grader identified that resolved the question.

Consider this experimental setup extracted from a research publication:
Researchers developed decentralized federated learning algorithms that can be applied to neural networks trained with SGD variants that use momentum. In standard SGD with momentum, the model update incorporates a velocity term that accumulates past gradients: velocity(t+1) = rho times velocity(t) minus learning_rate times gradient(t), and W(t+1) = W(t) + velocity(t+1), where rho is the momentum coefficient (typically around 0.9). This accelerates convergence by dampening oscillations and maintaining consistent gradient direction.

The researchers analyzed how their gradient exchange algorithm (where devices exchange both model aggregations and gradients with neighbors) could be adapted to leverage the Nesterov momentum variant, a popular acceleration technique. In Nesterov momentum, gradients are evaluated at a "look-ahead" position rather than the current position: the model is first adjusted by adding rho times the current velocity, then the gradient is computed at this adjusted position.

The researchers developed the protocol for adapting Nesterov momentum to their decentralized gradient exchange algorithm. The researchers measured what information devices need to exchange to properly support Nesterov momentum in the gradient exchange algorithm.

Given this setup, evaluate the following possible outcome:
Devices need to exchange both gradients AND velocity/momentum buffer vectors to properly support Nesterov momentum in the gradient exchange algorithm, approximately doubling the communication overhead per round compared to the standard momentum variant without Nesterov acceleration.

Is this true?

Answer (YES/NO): NO